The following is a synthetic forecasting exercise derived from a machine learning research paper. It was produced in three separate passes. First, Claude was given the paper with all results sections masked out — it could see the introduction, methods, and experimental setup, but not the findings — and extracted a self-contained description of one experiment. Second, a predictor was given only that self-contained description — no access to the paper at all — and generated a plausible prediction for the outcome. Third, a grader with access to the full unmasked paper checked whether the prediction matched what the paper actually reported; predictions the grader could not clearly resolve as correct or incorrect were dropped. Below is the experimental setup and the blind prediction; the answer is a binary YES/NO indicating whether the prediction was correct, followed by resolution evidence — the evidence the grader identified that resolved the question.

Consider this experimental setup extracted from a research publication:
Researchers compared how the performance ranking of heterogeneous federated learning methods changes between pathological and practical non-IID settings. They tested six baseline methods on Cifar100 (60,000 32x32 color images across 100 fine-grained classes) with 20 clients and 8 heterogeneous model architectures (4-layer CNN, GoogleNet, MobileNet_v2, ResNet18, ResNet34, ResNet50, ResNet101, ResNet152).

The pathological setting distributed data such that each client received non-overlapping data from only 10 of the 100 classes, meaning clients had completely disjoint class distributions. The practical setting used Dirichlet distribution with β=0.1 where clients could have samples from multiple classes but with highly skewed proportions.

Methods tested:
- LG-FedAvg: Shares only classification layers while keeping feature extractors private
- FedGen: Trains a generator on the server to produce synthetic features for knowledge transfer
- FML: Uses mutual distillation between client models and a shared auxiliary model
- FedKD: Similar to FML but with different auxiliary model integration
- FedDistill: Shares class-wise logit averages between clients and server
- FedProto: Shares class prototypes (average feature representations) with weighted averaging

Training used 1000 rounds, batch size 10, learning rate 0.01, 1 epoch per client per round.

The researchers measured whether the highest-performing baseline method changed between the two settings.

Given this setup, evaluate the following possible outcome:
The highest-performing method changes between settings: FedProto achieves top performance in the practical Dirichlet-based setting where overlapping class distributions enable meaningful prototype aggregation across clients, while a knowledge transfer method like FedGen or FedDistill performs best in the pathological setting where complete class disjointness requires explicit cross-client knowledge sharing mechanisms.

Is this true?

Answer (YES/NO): NO